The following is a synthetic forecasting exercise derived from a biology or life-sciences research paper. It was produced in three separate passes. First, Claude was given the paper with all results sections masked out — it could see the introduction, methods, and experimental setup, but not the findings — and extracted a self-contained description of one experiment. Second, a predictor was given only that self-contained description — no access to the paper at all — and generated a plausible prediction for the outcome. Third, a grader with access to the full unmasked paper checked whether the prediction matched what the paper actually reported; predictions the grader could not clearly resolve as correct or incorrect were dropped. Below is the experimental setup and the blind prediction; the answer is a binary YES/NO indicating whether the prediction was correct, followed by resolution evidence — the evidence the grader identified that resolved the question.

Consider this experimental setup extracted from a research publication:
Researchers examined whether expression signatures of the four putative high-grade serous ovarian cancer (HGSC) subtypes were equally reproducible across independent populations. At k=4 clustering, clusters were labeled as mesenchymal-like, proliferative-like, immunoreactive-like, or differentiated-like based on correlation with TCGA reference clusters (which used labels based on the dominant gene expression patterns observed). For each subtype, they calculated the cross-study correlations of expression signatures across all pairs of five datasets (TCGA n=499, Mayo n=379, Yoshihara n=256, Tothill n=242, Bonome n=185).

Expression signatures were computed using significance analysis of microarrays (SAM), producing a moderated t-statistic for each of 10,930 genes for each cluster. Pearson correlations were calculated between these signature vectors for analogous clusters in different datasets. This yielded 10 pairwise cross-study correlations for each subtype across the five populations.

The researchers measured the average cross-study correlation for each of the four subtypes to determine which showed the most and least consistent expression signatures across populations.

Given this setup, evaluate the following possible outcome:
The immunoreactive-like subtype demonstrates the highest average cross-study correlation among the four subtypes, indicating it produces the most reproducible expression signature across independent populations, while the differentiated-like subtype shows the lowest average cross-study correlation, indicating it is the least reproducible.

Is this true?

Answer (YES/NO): NO